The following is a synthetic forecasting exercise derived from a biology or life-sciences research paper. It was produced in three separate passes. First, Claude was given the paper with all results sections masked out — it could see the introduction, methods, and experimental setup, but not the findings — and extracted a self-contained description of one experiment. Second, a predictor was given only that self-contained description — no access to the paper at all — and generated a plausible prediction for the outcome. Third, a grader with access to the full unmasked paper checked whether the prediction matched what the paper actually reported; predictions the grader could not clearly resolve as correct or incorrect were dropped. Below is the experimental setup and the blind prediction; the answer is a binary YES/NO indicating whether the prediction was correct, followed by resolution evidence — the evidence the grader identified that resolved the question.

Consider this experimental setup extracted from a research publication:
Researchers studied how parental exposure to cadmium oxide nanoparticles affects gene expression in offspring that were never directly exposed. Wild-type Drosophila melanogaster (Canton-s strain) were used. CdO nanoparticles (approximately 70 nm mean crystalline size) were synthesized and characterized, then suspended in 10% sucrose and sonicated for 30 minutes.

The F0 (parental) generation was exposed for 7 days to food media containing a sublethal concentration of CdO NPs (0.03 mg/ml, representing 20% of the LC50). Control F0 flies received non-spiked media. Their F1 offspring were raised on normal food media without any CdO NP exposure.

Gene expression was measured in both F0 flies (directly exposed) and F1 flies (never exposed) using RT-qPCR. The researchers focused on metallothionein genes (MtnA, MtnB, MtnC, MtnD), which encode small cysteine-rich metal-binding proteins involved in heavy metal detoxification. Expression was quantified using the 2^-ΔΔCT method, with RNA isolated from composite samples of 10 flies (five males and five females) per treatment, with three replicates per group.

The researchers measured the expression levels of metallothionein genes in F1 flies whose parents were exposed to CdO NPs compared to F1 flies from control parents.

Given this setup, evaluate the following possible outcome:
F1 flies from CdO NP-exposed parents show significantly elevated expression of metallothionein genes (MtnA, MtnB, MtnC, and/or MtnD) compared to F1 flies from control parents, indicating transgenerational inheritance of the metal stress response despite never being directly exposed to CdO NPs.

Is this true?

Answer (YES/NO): YES